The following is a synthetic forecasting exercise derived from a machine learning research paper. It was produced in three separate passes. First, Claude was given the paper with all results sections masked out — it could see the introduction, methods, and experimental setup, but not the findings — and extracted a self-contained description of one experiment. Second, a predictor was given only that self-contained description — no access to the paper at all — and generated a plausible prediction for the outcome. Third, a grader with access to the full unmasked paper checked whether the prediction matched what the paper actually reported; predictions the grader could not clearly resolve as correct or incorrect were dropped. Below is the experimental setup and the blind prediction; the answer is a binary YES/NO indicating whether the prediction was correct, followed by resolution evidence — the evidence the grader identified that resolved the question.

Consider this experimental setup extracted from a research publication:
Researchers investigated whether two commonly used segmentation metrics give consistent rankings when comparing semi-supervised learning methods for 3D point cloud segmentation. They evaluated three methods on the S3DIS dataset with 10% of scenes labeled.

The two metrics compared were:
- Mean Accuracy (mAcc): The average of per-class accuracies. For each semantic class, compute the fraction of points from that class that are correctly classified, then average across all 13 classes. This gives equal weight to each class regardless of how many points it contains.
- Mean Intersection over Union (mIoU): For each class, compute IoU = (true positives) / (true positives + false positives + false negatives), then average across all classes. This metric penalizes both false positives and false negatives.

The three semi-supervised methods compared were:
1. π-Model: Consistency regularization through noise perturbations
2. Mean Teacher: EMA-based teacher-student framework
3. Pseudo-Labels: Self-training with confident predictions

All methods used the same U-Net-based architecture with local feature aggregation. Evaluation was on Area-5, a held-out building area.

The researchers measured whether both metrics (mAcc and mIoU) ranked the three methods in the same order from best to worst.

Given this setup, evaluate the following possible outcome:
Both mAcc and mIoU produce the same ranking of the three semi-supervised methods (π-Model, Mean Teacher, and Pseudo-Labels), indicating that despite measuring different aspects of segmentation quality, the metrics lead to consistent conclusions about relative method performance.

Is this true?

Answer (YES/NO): YES